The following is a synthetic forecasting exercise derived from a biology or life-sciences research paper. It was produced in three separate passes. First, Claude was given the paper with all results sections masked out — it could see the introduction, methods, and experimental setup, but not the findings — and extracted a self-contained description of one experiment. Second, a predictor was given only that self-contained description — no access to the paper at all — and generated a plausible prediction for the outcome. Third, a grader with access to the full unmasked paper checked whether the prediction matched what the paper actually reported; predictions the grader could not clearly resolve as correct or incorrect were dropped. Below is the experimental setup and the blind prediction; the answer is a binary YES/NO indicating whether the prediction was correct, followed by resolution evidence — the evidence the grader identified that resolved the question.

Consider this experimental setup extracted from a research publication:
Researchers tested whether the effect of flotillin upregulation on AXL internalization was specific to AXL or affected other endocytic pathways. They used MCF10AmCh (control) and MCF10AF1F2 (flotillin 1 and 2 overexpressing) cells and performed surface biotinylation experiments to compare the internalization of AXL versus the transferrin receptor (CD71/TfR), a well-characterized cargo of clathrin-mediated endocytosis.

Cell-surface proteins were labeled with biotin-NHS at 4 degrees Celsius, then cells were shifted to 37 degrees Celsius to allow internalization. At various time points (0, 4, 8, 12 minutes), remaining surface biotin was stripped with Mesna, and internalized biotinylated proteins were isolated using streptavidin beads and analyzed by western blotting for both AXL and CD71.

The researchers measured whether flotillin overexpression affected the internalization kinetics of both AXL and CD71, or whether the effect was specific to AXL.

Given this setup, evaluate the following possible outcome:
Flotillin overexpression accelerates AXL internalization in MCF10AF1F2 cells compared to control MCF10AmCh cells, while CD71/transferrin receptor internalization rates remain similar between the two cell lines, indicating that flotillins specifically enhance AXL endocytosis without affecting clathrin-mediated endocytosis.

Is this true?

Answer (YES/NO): YES